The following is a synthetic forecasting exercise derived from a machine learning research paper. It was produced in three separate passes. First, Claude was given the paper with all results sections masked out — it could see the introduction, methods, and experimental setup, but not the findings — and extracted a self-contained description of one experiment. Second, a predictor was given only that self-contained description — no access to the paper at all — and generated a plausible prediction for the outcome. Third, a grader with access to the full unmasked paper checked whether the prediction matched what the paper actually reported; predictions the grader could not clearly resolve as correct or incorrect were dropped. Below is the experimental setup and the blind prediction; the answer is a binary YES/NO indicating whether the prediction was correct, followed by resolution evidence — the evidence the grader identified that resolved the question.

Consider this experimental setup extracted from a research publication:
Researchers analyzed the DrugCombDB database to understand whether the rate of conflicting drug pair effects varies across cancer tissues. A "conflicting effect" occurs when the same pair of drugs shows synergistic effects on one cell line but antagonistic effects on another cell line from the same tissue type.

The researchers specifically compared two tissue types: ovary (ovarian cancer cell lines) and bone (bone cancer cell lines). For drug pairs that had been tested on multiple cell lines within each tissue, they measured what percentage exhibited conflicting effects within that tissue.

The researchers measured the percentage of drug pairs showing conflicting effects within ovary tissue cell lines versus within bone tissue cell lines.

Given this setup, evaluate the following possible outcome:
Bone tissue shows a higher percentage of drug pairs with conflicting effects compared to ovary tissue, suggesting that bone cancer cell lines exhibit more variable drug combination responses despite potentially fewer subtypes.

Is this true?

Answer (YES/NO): NO